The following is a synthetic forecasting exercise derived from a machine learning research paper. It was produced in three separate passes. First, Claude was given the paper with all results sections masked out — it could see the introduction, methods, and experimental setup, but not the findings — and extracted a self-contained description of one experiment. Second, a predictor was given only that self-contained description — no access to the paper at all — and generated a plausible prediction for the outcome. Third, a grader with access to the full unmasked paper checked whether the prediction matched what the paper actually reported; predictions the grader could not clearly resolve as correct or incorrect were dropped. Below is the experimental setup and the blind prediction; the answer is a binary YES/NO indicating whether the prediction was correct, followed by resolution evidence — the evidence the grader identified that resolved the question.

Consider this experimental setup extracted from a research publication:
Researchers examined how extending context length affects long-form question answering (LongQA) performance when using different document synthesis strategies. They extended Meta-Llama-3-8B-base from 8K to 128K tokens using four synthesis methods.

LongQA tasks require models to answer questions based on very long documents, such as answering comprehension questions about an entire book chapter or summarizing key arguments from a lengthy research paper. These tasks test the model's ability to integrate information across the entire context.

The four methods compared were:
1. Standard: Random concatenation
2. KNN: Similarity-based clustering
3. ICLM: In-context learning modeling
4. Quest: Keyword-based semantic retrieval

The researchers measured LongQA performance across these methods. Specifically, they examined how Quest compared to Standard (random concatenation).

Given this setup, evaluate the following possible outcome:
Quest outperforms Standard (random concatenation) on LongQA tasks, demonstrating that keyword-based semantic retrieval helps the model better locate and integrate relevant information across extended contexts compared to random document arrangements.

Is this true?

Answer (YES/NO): YES